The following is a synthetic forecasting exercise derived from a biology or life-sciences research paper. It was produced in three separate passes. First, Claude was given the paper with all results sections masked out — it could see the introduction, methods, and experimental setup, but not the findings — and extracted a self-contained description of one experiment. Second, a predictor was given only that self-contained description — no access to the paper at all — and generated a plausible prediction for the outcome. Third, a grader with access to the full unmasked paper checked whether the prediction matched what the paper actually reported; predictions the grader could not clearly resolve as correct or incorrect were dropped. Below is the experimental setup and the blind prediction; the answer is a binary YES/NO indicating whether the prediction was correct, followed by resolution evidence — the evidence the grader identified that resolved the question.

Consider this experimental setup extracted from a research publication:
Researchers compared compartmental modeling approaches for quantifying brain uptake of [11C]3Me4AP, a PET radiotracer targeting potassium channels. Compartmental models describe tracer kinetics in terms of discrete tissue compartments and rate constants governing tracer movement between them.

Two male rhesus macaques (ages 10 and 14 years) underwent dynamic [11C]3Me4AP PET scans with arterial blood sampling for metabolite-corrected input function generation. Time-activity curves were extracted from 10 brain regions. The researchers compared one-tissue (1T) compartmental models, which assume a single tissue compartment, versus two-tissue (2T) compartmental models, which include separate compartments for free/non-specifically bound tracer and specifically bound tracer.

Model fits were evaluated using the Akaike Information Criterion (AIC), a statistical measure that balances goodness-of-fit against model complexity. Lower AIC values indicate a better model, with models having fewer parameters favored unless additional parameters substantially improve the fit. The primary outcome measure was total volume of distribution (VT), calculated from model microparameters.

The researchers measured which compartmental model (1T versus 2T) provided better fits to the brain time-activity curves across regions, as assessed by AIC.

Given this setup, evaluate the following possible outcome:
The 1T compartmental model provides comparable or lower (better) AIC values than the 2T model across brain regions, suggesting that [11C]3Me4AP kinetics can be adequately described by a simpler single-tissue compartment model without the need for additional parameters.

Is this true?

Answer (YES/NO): YES